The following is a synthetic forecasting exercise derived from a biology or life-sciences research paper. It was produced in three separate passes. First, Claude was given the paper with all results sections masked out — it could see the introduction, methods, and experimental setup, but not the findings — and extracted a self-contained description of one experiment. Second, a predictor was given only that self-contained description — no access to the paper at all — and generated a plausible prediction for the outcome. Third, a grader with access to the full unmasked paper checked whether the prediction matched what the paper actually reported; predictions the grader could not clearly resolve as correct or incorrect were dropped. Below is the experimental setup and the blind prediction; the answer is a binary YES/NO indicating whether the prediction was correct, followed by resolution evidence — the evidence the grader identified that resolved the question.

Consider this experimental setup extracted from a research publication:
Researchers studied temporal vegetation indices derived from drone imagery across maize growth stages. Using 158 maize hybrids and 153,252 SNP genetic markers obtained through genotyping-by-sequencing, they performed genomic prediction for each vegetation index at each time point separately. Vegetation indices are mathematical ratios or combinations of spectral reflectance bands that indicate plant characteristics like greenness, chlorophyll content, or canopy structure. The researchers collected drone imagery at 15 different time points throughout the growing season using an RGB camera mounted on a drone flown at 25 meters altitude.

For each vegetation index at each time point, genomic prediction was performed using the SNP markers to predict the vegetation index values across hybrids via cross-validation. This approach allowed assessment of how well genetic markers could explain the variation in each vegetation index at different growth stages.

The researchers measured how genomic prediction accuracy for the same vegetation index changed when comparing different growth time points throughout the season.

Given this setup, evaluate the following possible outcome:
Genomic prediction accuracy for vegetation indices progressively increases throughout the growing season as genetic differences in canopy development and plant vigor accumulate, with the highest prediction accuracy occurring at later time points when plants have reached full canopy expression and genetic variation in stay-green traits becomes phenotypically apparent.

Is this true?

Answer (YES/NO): NO